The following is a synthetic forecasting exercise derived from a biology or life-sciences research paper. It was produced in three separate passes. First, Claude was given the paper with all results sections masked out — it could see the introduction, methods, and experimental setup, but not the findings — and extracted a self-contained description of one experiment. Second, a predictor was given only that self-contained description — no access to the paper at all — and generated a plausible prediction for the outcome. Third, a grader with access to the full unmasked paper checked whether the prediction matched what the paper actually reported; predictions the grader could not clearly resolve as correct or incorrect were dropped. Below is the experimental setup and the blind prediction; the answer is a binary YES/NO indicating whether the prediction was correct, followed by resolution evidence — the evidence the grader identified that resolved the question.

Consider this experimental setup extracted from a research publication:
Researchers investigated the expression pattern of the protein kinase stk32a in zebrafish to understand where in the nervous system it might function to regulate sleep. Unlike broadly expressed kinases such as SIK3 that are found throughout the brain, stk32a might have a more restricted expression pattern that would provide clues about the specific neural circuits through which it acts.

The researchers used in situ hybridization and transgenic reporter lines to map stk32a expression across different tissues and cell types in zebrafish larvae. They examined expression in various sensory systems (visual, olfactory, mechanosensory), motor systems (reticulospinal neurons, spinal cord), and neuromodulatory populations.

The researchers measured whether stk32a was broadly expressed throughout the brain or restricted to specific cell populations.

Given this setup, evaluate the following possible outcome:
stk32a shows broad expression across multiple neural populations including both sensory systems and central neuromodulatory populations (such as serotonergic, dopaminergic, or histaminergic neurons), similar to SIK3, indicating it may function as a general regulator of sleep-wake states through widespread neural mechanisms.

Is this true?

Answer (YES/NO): NO